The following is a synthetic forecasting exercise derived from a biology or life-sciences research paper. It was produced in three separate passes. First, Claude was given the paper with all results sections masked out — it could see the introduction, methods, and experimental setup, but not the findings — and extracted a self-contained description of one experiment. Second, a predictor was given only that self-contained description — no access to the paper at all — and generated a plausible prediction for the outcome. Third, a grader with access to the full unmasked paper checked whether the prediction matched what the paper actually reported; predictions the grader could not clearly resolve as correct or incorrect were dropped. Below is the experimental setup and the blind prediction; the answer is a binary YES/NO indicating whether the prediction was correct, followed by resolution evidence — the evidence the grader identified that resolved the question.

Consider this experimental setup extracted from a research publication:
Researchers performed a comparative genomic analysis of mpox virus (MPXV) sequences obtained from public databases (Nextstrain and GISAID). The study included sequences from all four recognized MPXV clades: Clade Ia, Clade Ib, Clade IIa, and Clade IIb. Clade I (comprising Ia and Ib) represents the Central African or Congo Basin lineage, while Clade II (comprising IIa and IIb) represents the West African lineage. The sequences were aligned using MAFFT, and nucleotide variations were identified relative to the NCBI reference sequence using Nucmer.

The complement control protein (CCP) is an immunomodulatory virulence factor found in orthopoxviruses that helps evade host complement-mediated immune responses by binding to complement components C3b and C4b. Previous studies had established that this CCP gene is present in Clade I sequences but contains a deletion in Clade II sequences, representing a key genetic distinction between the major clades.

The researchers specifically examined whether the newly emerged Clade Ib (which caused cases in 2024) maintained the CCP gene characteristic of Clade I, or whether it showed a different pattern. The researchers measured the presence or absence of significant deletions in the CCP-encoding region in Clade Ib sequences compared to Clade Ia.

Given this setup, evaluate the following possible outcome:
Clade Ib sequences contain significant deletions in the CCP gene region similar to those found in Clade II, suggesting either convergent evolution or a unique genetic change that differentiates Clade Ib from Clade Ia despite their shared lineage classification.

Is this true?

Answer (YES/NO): YES